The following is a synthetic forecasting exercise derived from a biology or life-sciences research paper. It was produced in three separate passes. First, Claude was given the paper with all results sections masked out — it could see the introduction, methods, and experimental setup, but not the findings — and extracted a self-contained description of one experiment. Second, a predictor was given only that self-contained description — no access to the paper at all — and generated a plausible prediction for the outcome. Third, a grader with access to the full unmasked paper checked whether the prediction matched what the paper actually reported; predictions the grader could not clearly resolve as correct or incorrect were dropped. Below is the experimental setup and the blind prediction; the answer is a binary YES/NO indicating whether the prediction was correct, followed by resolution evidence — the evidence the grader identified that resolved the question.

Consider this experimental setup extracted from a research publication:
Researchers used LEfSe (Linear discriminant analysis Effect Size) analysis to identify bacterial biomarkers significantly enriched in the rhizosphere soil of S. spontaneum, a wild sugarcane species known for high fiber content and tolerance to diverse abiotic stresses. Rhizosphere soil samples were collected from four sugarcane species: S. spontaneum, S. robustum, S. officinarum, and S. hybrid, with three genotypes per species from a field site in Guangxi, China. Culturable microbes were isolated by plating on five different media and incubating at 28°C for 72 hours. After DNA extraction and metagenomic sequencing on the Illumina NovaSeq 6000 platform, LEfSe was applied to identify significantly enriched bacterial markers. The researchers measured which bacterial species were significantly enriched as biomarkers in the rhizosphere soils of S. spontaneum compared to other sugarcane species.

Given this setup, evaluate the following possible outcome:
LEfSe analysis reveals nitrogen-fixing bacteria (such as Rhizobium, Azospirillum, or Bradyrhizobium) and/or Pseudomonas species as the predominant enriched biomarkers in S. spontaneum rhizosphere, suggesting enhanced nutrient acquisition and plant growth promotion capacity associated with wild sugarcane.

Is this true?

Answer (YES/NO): YES